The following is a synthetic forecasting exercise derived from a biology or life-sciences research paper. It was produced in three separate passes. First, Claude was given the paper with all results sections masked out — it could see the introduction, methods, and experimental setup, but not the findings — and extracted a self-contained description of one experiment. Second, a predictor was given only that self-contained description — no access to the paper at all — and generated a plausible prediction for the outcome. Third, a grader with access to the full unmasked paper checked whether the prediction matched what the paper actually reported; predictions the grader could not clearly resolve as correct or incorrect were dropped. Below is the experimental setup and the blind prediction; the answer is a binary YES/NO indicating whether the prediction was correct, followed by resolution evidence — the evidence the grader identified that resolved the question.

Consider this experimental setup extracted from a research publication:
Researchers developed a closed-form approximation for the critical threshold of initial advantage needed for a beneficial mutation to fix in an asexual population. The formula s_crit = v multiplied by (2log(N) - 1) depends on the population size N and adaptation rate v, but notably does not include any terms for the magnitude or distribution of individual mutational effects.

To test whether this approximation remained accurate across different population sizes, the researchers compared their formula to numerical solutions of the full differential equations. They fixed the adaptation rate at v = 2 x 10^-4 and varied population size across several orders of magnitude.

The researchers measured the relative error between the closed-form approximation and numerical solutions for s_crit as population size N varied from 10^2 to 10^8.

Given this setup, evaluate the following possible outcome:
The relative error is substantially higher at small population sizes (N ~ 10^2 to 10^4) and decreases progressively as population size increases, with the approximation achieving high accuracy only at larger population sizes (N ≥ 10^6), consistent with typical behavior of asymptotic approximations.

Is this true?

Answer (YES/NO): NO